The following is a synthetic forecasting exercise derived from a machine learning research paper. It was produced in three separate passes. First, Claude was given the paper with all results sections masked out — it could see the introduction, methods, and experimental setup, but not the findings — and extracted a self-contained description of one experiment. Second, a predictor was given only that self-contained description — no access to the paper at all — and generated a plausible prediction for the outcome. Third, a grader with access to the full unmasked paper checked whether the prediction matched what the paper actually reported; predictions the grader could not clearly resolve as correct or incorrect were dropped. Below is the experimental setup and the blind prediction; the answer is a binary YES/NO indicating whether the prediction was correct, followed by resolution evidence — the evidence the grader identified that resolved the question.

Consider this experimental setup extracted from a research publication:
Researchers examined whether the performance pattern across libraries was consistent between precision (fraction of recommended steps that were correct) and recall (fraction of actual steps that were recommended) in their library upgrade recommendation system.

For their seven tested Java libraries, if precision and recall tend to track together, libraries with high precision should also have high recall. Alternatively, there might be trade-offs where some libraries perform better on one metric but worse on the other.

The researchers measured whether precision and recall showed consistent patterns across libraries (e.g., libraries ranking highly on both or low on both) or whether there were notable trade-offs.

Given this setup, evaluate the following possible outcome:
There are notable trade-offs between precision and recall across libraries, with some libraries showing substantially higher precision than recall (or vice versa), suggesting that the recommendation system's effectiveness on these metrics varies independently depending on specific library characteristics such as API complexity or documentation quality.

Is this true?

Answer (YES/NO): NO